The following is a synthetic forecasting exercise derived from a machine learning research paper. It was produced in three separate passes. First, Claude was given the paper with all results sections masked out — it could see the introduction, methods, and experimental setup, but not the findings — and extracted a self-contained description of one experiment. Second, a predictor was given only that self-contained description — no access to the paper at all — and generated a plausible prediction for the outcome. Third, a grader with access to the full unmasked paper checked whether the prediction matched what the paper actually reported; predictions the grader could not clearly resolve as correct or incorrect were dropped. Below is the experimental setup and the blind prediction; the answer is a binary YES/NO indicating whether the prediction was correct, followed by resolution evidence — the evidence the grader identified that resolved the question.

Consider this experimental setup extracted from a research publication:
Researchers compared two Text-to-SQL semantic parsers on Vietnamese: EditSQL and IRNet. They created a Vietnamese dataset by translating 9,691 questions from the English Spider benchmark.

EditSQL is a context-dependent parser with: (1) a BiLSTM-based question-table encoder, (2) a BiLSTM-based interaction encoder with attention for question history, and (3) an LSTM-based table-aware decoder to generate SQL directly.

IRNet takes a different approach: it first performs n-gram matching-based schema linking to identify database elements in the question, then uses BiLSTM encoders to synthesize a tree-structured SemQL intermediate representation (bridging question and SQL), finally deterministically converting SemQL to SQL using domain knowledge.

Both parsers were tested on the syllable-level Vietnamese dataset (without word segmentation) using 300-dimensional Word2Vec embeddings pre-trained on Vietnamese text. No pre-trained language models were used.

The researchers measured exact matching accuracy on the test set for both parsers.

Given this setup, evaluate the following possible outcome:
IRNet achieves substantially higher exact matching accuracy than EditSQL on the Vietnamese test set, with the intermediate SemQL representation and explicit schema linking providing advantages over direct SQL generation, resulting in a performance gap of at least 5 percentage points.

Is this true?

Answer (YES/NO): YES